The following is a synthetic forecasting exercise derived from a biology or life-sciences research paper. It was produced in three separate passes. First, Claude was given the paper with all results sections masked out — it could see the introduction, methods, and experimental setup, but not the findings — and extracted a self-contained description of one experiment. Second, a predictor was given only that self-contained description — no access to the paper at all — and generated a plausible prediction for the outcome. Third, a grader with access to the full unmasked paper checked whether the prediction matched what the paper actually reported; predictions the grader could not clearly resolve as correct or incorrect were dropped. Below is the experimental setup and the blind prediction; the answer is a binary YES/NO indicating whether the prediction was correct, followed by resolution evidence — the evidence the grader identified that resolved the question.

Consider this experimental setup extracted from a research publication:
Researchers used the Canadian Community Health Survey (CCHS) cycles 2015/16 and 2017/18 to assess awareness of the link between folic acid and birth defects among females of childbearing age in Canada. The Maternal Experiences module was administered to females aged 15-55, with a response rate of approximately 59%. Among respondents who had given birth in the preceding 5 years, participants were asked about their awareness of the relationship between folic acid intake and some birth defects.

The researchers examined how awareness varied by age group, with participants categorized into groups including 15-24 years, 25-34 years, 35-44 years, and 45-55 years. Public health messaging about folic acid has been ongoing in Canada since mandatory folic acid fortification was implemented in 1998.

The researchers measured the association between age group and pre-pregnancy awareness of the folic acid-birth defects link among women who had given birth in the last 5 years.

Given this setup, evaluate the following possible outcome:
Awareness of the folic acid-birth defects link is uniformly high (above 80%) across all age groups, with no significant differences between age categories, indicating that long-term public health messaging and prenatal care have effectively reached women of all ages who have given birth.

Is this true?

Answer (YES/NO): NO